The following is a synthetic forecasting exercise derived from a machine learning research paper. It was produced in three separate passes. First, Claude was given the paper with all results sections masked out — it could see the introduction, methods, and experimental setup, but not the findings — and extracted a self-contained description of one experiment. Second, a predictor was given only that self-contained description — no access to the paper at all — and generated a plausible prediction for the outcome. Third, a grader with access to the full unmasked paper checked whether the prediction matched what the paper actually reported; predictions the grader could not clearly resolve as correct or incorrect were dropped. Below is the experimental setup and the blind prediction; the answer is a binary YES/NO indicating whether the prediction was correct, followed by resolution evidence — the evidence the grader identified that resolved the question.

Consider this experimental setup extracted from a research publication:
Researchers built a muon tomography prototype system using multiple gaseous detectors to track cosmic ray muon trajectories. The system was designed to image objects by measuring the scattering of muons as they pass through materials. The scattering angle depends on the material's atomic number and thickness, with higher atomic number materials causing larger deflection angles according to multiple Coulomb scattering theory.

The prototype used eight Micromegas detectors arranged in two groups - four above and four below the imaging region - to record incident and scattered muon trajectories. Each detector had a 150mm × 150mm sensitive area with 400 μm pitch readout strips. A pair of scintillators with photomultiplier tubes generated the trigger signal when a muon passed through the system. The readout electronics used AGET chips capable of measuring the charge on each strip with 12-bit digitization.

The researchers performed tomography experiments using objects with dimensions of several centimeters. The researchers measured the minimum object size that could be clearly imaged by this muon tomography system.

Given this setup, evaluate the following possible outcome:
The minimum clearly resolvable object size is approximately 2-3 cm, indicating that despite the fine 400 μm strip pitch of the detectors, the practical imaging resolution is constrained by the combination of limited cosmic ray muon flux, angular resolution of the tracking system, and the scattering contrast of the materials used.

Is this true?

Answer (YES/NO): YES